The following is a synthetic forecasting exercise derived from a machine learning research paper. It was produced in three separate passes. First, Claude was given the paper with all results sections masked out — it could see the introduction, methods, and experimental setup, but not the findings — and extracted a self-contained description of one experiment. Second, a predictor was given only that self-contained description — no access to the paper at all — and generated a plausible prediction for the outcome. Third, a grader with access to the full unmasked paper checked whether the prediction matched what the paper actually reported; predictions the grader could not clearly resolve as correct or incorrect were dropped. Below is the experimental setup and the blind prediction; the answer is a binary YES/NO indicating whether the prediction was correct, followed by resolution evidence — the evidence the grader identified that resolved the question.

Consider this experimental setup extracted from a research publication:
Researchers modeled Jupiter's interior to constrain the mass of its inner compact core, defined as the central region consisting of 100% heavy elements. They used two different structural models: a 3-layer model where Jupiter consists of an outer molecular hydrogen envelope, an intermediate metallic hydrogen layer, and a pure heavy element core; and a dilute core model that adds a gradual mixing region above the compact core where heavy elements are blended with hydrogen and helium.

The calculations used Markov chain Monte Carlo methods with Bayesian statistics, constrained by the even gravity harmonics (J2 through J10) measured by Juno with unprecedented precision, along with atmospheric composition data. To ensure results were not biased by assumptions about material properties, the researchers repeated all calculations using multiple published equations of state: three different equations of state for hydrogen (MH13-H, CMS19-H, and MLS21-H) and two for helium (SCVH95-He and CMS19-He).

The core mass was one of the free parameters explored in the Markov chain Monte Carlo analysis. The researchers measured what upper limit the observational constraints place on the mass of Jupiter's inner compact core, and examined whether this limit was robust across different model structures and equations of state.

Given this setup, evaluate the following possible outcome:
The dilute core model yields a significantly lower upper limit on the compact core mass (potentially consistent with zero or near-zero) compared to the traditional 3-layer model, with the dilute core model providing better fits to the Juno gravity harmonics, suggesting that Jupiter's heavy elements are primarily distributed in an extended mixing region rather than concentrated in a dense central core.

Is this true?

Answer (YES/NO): NO